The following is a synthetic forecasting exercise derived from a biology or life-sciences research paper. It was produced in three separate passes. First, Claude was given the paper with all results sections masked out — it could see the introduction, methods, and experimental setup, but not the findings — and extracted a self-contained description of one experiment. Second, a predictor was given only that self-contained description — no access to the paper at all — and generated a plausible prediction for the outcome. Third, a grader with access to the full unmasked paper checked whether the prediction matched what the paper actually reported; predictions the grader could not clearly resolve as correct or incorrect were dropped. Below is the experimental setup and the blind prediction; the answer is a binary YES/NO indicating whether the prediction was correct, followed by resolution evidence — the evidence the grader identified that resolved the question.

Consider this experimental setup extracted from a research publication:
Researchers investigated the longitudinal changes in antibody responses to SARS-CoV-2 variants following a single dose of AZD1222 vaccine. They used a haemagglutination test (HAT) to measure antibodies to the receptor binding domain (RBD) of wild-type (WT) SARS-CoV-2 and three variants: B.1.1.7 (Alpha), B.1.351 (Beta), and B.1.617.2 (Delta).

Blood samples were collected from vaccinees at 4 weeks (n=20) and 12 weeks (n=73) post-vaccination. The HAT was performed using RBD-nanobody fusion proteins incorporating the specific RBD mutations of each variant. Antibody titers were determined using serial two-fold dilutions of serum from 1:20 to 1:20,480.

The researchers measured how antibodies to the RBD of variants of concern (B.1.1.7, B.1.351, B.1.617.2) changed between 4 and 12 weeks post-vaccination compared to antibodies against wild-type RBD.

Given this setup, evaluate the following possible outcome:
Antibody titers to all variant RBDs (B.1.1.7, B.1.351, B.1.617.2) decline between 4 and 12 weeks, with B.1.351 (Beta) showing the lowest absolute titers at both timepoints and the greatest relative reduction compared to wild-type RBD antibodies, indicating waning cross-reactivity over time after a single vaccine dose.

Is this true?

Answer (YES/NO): NO